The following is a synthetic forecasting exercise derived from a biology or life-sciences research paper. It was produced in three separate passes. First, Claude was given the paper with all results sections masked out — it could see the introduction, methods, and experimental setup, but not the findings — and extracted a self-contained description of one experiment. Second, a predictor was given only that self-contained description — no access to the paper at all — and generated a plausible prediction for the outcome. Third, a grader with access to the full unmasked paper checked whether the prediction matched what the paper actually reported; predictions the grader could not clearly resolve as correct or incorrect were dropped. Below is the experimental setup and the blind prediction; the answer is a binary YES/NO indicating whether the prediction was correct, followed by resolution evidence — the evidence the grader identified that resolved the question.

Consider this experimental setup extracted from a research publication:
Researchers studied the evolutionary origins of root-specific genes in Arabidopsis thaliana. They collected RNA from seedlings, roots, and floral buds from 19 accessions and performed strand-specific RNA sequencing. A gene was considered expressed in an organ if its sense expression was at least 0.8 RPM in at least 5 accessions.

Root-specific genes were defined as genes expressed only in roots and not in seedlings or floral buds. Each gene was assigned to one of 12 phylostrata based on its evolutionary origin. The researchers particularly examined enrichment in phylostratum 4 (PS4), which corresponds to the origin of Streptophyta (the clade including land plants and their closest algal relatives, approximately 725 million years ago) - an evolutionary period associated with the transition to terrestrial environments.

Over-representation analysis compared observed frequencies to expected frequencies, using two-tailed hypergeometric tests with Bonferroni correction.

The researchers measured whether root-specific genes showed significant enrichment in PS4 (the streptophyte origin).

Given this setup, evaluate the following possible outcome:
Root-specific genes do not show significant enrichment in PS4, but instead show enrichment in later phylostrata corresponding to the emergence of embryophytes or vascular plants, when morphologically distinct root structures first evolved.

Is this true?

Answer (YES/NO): YES